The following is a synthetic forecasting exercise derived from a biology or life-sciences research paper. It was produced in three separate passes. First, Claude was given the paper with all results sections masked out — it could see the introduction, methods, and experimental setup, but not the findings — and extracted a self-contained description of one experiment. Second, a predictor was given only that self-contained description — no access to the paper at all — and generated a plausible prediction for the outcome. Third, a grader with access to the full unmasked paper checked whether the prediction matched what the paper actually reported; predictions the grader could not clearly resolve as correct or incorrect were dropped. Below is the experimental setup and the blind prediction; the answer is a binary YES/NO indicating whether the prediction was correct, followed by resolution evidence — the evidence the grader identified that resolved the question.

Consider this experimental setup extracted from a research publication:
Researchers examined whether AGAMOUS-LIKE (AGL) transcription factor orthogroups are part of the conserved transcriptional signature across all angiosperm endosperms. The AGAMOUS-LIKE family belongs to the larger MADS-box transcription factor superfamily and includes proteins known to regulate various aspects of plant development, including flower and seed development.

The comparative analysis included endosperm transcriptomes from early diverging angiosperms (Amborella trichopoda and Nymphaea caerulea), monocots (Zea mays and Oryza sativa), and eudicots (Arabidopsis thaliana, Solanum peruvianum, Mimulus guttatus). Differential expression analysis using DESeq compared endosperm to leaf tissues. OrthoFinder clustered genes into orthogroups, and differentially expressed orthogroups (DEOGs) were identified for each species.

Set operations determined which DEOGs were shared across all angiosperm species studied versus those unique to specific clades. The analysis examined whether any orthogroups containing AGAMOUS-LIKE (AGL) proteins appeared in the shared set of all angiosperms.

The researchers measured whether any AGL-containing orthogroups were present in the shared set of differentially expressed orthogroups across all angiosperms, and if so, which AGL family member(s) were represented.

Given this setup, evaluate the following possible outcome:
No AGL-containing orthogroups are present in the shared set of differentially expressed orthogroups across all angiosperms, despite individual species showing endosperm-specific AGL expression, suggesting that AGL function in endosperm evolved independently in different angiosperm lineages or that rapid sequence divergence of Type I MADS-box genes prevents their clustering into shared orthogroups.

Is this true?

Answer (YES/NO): NO